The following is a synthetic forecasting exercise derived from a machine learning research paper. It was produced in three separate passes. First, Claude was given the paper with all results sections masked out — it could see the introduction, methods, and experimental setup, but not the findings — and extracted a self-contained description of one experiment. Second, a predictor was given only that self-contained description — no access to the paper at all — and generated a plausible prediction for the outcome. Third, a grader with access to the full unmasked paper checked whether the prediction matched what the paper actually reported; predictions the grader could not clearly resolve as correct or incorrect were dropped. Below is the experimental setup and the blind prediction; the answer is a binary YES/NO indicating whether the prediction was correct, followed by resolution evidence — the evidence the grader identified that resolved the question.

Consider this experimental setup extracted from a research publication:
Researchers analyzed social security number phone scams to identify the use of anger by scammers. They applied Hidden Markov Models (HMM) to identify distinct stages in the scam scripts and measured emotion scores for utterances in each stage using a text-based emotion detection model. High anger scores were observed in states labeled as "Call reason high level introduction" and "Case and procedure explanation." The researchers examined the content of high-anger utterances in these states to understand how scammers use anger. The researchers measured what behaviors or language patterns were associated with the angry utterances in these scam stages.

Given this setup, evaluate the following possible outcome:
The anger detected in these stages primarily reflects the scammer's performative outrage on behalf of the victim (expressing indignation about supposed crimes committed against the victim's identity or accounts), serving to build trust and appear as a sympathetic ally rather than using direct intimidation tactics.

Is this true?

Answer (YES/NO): NO